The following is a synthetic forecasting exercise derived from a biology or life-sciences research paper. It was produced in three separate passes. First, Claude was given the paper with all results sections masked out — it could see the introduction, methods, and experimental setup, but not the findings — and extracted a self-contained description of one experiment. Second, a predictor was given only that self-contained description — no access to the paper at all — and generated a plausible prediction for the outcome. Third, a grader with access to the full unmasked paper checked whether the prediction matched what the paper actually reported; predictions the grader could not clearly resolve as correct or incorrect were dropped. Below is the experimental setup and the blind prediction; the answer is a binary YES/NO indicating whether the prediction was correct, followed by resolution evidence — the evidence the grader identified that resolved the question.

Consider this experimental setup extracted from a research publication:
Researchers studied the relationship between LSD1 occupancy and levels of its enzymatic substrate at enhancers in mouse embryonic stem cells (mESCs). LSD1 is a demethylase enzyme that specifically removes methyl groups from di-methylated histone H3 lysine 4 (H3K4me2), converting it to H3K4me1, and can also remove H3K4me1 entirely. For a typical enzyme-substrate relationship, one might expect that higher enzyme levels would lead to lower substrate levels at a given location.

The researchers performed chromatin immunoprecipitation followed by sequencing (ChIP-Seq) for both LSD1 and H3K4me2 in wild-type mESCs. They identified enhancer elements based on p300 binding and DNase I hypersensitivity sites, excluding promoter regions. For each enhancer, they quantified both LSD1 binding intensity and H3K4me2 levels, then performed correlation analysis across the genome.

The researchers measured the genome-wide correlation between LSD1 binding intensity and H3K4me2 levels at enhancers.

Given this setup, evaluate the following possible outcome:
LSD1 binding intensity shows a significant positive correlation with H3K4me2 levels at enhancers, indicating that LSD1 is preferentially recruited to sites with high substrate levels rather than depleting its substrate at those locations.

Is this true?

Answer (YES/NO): YES